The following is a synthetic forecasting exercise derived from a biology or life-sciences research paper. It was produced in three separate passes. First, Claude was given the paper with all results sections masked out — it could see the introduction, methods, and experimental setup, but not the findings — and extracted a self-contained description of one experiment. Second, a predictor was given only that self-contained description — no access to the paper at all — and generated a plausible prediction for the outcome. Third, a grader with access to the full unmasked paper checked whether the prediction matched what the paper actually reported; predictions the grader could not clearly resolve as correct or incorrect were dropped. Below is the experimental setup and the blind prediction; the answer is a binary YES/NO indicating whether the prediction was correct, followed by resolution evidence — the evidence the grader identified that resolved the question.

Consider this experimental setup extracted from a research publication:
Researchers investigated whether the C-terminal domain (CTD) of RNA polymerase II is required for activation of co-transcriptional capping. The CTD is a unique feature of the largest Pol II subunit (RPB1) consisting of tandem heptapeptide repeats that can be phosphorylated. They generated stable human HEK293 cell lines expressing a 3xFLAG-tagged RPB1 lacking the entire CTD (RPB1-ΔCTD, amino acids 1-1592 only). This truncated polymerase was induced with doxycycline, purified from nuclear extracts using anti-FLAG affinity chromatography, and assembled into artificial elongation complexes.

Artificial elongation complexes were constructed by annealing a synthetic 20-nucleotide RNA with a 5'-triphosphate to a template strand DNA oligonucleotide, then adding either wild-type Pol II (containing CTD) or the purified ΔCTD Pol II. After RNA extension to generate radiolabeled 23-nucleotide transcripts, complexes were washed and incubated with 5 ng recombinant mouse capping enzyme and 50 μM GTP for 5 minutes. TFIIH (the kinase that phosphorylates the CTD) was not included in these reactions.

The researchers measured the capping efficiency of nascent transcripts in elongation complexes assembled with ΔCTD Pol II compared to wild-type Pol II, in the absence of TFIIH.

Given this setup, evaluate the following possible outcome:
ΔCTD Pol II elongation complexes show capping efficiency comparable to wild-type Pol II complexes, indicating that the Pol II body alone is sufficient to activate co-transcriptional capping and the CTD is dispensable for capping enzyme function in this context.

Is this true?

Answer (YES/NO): YES